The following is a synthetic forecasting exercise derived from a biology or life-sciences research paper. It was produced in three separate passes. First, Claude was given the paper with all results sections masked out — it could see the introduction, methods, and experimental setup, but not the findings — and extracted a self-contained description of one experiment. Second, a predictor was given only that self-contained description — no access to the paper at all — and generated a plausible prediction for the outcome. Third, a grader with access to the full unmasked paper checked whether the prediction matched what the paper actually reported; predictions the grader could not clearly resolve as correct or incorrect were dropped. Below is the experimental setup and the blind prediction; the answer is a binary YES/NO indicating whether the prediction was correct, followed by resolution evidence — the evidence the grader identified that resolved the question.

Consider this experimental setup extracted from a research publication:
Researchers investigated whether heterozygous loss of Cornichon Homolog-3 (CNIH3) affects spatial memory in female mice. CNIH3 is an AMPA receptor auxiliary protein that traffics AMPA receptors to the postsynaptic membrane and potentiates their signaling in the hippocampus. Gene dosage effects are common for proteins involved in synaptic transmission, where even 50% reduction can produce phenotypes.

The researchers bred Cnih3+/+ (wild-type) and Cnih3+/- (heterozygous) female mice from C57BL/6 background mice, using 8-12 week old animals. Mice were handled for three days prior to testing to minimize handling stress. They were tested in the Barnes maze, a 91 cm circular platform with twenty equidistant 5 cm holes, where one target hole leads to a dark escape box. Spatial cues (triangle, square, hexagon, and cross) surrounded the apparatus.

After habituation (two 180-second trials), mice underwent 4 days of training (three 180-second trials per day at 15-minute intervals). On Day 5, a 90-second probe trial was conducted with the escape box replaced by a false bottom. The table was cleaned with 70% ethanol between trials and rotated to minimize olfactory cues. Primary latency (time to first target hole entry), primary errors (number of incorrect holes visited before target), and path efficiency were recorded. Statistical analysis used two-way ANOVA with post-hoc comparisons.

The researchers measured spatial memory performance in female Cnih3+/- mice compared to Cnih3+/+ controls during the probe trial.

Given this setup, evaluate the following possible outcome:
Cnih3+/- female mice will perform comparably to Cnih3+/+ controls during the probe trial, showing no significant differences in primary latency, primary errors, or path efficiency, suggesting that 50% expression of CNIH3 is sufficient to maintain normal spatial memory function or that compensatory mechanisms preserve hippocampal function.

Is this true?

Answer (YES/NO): YES